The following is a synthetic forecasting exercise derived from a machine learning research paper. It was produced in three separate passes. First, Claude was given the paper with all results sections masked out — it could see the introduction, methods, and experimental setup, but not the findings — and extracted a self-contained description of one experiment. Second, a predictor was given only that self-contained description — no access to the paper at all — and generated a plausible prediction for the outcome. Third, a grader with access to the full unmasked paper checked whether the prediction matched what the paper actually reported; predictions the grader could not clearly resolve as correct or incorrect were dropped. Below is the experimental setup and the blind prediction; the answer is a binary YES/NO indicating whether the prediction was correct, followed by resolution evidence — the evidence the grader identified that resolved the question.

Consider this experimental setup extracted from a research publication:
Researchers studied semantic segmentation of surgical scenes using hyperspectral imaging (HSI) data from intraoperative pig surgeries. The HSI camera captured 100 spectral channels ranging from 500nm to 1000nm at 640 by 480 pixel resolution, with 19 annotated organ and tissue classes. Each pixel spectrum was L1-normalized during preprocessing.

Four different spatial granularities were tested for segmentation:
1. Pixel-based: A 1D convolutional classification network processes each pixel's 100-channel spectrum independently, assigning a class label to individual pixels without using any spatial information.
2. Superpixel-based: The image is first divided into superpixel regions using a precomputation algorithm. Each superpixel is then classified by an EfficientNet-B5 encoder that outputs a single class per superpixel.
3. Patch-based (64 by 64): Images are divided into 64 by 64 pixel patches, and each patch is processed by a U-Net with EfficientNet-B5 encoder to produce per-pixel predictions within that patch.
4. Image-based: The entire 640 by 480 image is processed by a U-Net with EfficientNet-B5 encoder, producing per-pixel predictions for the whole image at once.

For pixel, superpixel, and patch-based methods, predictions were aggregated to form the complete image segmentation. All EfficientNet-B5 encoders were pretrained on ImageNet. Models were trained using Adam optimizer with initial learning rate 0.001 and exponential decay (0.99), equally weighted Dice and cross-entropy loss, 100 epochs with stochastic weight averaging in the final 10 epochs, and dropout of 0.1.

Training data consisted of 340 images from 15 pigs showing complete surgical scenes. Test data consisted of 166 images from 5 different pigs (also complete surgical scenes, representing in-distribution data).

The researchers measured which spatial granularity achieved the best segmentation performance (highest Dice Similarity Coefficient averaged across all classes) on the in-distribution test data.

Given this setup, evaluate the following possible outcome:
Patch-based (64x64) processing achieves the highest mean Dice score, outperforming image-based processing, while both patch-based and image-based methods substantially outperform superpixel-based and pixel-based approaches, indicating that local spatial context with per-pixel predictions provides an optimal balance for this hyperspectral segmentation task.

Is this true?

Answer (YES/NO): NO